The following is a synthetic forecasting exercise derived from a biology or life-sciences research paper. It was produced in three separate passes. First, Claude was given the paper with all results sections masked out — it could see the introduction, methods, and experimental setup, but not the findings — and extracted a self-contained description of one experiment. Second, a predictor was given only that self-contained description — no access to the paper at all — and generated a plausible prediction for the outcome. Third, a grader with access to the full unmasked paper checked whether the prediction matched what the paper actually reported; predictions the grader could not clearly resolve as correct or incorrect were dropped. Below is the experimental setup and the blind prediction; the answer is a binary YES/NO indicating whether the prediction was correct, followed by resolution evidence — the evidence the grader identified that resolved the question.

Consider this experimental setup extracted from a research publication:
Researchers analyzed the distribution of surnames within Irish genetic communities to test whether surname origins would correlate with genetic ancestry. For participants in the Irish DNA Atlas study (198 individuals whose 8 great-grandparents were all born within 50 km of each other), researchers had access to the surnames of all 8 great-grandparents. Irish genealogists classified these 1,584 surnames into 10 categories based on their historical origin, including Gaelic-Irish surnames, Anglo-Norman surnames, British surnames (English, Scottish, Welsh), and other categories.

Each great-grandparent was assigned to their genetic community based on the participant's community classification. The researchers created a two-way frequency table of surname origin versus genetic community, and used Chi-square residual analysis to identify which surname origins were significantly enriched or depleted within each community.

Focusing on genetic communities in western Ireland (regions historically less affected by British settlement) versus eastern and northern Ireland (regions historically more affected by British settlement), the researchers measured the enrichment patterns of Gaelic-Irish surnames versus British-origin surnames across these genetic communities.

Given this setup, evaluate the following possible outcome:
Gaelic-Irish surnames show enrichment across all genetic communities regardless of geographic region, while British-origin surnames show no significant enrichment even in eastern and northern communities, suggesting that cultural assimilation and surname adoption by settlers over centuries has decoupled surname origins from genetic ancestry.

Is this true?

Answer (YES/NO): NO